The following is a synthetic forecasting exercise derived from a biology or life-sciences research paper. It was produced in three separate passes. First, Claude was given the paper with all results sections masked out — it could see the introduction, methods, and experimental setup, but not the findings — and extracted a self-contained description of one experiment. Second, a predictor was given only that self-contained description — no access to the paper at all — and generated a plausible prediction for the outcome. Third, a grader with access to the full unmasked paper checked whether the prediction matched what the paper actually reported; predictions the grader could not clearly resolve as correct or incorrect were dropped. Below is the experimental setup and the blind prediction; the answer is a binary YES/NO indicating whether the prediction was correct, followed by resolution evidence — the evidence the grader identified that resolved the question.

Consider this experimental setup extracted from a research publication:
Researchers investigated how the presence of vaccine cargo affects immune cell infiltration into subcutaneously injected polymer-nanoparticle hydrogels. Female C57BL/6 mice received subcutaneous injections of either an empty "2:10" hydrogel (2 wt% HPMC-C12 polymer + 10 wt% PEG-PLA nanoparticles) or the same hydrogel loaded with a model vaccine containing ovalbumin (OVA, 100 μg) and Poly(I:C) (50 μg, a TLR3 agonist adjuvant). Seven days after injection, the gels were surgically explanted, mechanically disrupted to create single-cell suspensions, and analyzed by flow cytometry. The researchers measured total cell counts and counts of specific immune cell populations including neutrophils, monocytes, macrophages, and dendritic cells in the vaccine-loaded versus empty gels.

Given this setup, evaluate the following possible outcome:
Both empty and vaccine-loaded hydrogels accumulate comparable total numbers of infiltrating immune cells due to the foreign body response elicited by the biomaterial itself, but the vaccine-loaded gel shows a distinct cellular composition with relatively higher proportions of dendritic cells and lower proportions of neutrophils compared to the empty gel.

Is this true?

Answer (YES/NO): NO